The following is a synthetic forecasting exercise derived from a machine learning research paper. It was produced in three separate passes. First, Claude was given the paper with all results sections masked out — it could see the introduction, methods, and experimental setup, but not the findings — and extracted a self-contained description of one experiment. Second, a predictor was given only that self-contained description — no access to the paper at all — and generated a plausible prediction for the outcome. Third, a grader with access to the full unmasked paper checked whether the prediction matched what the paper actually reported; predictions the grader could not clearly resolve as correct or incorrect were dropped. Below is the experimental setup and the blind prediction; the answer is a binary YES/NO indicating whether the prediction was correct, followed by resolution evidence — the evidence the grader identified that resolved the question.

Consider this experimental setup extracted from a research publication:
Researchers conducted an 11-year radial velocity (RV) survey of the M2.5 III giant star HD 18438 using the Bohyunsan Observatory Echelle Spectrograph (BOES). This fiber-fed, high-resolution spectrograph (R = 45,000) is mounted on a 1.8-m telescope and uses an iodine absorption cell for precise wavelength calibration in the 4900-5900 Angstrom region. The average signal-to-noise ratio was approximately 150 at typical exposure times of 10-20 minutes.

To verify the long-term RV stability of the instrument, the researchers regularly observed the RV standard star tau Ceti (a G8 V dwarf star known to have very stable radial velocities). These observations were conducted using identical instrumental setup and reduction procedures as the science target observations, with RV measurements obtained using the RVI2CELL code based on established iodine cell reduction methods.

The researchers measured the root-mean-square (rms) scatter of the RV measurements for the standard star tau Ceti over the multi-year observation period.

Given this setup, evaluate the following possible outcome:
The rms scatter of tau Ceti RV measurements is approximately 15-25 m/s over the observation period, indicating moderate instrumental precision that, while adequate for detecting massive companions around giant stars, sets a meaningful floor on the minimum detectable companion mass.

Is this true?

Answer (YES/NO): NO